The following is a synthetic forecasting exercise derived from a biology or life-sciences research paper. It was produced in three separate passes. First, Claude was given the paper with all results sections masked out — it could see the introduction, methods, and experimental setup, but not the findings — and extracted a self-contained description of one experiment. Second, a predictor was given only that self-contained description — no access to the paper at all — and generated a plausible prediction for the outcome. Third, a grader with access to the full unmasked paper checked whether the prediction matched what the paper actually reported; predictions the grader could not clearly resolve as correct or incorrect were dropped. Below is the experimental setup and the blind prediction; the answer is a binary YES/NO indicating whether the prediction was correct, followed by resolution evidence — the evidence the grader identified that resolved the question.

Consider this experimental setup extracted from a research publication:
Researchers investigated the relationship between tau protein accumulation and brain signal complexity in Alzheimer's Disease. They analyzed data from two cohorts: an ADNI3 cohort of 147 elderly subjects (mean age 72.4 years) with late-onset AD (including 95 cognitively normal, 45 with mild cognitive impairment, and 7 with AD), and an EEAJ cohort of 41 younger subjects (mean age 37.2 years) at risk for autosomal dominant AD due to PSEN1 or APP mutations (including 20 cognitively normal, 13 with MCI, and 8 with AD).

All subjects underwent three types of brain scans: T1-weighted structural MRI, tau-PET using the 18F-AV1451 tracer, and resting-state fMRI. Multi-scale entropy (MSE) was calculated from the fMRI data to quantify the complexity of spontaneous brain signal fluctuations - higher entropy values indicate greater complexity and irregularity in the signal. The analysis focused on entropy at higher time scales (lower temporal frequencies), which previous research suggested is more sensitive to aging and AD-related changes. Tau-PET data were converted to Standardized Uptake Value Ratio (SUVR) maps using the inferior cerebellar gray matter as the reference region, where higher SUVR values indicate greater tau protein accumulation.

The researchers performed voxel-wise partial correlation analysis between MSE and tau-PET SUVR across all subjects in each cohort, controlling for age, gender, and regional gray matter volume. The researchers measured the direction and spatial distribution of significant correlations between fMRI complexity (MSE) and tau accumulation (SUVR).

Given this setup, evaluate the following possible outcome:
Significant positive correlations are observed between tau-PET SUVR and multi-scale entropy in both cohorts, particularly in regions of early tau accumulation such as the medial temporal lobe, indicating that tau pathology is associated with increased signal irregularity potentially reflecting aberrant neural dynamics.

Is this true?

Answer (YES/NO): NO